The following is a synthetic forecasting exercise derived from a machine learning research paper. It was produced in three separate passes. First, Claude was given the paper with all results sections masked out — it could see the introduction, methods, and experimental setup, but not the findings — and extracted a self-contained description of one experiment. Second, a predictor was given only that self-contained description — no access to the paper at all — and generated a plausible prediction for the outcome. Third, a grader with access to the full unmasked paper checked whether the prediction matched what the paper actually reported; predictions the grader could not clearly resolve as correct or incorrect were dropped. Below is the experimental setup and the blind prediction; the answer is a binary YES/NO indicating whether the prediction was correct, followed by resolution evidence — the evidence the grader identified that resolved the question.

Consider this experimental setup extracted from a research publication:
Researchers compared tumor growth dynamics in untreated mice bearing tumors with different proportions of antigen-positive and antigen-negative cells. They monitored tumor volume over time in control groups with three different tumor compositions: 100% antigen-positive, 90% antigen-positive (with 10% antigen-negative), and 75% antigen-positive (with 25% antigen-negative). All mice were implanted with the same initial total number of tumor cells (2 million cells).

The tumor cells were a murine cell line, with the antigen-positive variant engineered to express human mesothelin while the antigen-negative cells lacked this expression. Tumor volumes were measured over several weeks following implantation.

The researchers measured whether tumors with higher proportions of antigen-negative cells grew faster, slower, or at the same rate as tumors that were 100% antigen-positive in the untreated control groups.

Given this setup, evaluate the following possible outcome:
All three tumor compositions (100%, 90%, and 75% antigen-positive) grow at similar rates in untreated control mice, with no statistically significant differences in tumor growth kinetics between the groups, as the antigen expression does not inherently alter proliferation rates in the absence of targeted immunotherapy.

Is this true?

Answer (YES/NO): NO